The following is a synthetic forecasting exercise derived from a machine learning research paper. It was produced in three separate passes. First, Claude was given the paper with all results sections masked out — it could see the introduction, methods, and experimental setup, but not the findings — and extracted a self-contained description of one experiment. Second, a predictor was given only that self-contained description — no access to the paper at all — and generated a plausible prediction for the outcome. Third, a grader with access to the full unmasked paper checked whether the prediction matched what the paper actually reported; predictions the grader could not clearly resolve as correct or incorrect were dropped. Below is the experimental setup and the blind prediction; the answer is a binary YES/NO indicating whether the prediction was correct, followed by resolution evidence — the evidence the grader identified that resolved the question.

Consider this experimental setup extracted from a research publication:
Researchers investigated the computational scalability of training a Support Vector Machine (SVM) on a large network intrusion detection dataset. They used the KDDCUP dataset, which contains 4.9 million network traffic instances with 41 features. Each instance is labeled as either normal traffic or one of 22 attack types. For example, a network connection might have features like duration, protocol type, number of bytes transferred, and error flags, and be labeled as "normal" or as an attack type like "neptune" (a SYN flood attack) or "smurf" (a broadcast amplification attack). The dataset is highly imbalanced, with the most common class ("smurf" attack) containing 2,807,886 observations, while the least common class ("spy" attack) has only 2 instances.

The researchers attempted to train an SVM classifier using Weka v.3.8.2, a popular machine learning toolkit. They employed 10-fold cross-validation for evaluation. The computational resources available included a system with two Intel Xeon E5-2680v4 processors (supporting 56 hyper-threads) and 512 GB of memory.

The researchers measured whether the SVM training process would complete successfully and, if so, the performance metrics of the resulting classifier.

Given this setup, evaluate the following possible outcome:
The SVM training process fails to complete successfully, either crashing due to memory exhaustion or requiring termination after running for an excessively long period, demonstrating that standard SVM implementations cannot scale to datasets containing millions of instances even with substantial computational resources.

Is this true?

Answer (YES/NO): YES